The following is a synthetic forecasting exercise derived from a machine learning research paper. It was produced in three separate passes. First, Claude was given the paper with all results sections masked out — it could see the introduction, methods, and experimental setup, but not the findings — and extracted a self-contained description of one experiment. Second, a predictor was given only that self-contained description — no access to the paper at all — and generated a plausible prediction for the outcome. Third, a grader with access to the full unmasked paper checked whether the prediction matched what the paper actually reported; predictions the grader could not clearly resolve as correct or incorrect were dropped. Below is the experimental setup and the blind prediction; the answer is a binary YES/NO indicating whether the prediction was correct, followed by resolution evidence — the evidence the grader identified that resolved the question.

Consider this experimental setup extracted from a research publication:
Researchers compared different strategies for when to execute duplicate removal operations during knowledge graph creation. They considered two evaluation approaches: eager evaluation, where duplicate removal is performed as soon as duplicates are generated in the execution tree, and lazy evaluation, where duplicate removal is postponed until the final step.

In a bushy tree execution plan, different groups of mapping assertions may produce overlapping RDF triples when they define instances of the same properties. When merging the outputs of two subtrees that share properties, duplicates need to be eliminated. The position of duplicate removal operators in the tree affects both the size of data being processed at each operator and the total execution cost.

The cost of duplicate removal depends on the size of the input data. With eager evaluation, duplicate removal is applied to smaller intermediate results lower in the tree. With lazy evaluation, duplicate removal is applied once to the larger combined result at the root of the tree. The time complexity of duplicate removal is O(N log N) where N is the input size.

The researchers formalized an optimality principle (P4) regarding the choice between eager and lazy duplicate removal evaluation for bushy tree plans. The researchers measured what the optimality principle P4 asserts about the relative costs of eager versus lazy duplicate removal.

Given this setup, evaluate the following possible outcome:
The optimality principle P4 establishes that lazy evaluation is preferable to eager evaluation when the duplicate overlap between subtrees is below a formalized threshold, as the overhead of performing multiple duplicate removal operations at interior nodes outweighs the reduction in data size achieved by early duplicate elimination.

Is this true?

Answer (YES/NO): NO